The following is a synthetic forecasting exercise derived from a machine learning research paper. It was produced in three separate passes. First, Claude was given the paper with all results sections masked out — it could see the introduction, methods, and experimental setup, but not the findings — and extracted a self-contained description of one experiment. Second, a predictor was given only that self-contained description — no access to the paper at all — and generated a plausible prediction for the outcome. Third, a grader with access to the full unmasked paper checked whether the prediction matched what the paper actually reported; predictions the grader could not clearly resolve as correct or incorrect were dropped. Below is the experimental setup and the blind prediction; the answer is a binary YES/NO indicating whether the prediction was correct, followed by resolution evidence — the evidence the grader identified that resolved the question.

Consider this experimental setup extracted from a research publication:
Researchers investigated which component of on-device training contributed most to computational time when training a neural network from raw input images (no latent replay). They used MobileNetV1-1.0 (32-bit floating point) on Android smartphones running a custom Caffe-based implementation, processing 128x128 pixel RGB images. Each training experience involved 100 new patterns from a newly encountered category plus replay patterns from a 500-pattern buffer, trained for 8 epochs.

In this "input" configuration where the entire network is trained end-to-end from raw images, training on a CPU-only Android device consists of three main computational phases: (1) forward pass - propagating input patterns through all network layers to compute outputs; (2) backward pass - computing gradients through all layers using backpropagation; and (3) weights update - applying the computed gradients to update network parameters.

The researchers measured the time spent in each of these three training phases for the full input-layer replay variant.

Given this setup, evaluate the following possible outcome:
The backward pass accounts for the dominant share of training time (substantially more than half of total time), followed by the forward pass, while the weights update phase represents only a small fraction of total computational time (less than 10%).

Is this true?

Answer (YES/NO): NO